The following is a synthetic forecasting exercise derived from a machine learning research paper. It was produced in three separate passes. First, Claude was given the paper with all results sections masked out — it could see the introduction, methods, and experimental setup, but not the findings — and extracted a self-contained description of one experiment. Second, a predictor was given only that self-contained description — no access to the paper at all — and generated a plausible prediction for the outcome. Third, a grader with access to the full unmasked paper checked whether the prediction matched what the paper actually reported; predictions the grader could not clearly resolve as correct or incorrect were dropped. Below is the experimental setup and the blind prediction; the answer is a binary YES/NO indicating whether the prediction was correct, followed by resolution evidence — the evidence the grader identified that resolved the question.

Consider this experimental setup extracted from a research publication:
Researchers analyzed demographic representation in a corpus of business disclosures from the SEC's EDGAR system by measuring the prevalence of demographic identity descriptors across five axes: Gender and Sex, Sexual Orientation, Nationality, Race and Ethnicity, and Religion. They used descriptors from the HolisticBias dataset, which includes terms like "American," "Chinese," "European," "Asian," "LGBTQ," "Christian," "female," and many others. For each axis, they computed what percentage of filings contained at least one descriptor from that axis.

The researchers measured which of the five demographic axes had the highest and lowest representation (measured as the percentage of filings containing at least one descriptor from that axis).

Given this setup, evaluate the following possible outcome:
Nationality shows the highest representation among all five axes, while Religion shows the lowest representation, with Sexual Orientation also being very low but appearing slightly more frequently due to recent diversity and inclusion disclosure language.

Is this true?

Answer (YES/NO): NO